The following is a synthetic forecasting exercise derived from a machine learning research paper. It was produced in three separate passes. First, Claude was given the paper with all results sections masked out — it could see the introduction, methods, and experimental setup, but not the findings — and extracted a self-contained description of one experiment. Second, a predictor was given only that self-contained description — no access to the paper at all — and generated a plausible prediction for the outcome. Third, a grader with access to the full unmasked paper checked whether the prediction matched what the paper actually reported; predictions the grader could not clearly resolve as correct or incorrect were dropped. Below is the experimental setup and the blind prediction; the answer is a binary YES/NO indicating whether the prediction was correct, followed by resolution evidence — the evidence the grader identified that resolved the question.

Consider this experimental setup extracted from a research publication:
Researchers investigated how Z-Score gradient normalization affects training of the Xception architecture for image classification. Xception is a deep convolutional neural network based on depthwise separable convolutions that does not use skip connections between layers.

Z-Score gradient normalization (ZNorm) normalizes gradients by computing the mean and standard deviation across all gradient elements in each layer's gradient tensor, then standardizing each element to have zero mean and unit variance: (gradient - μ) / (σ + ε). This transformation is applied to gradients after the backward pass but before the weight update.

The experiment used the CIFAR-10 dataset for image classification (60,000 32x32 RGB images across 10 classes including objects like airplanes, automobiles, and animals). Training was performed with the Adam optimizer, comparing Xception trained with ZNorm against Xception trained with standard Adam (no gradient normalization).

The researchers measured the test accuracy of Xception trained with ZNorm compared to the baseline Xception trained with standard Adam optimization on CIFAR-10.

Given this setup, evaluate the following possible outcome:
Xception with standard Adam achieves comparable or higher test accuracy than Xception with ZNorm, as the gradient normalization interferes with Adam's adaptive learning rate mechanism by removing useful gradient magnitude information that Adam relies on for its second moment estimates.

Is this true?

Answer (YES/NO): YES